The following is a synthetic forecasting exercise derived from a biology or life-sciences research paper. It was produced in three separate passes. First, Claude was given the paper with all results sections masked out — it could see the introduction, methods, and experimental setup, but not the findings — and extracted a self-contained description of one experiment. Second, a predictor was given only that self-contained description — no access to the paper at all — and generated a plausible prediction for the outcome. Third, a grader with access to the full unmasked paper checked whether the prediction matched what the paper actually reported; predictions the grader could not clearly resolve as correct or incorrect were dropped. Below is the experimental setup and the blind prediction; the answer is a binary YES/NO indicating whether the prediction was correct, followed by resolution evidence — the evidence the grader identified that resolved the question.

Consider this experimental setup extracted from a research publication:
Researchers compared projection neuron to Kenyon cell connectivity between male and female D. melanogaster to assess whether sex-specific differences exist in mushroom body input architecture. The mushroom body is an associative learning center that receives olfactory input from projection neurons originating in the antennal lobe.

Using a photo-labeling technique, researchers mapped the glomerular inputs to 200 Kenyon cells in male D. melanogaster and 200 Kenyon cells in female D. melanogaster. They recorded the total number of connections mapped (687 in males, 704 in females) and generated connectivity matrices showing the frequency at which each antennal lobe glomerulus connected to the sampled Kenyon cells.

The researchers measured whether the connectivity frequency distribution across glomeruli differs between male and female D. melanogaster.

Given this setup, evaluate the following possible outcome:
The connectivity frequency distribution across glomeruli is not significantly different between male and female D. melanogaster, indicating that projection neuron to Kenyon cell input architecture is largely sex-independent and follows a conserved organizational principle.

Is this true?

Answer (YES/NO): YES